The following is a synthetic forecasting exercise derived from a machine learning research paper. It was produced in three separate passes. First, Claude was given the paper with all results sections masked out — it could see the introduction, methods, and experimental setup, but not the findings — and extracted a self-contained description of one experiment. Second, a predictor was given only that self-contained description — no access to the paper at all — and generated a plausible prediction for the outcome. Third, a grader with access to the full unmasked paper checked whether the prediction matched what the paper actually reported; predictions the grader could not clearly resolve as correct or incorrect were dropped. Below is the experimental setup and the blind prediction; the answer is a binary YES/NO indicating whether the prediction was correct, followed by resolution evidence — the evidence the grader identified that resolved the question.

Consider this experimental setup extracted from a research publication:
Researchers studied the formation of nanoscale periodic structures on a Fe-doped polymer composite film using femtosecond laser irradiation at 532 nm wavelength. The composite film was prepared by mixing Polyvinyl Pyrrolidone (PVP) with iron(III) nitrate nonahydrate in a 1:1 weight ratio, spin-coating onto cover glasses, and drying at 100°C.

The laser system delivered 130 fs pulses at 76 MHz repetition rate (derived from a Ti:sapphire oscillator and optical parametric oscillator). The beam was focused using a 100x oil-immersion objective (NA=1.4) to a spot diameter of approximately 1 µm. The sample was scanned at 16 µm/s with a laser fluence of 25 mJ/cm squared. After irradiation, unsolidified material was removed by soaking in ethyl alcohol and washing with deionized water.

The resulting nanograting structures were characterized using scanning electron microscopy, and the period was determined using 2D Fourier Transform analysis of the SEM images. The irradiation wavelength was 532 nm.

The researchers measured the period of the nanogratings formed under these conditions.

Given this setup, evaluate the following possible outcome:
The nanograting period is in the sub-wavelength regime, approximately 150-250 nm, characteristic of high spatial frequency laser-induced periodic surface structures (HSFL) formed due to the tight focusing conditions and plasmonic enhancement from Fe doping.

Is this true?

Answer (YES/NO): NO